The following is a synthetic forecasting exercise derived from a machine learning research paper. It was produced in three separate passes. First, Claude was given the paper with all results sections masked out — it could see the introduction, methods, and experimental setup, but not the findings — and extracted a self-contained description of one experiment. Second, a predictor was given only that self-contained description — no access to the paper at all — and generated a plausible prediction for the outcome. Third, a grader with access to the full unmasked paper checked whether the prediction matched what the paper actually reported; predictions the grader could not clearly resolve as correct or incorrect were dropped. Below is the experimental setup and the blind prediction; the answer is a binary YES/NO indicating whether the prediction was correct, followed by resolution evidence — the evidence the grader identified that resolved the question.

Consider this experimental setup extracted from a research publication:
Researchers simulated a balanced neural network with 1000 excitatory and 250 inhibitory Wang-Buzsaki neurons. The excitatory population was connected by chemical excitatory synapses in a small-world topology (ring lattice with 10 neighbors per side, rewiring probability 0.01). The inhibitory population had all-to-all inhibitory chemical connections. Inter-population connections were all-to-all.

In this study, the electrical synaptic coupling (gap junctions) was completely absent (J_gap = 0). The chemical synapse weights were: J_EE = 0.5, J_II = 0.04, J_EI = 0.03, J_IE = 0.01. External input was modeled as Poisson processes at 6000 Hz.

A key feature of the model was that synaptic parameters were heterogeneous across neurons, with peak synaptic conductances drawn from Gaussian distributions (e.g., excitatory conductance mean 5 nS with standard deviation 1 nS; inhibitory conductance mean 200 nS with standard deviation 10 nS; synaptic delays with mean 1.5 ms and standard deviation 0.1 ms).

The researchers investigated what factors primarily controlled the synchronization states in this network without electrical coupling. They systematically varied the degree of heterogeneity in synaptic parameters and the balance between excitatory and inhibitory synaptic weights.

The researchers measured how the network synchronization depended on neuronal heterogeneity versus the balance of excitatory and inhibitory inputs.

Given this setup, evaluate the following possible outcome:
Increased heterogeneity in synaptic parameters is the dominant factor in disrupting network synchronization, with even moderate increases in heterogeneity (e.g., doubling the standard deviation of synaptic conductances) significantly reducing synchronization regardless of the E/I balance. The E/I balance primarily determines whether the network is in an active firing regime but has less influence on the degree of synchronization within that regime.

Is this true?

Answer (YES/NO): NO